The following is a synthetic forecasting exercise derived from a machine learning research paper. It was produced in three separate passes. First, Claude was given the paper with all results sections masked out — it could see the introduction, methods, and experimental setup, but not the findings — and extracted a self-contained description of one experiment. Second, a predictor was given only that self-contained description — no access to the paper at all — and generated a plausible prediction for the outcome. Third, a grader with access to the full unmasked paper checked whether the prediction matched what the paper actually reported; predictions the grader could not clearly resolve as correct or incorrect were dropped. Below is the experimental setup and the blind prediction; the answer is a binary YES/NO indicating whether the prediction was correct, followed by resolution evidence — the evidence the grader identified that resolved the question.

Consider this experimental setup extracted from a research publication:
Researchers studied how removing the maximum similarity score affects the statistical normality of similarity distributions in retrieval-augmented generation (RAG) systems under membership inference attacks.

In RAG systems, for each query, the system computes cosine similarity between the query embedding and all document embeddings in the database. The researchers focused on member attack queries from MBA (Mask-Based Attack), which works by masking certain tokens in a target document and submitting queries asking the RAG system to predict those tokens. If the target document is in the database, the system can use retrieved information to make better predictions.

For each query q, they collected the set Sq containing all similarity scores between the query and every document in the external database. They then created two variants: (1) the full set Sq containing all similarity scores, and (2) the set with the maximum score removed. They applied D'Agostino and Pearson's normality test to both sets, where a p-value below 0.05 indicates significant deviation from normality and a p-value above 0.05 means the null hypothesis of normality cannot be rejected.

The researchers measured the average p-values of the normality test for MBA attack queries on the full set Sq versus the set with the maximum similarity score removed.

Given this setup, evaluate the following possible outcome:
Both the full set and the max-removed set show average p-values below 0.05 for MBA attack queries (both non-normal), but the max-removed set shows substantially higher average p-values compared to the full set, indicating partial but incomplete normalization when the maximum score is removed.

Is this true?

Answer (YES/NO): NO